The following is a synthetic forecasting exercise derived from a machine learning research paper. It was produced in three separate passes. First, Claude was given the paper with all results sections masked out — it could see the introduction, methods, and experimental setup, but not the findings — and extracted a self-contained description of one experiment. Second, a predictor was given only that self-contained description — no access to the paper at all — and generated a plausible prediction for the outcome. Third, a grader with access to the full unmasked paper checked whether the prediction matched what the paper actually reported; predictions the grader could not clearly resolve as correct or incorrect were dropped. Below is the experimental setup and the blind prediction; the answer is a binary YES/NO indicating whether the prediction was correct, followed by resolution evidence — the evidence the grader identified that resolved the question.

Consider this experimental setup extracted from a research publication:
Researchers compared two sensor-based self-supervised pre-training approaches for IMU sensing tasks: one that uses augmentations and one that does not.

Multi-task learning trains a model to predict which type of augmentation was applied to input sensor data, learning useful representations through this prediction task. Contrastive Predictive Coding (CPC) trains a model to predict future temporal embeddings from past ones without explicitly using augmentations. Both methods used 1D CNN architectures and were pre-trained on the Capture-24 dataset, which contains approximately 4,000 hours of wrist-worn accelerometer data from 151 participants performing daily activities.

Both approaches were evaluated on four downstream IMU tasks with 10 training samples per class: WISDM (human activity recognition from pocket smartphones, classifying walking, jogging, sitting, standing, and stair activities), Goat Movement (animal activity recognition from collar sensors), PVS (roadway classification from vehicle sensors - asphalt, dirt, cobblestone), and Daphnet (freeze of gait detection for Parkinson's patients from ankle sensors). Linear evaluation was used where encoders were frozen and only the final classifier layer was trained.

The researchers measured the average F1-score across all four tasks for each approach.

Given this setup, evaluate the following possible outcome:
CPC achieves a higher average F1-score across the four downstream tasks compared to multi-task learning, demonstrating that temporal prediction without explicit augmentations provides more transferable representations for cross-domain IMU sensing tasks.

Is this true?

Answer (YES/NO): NO